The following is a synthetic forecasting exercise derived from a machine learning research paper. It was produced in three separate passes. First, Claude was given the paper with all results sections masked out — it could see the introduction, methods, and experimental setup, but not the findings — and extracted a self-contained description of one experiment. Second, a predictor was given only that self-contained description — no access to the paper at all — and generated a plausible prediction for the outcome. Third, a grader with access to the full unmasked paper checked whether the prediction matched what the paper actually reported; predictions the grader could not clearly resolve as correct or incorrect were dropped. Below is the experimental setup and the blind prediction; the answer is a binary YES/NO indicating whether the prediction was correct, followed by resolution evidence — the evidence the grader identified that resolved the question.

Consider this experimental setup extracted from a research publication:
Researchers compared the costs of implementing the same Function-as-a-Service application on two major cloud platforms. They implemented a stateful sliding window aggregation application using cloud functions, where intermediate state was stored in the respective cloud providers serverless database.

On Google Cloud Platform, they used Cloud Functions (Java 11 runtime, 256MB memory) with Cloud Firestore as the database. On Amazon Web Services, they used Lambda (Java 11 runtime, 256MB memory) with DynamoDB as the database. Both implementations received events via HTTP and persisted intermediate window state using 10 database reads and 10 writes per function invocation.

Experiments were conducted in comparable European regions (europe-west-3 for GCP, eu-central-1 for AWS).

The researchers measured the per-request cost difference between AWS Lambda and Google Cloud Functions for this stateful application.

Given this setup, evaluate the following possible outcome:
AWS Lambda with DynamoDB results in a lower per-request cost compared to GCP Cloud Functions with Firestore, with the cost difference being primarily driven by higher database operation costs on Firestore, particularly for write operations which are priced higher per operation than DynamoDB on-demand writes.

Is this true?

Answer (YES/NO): NO